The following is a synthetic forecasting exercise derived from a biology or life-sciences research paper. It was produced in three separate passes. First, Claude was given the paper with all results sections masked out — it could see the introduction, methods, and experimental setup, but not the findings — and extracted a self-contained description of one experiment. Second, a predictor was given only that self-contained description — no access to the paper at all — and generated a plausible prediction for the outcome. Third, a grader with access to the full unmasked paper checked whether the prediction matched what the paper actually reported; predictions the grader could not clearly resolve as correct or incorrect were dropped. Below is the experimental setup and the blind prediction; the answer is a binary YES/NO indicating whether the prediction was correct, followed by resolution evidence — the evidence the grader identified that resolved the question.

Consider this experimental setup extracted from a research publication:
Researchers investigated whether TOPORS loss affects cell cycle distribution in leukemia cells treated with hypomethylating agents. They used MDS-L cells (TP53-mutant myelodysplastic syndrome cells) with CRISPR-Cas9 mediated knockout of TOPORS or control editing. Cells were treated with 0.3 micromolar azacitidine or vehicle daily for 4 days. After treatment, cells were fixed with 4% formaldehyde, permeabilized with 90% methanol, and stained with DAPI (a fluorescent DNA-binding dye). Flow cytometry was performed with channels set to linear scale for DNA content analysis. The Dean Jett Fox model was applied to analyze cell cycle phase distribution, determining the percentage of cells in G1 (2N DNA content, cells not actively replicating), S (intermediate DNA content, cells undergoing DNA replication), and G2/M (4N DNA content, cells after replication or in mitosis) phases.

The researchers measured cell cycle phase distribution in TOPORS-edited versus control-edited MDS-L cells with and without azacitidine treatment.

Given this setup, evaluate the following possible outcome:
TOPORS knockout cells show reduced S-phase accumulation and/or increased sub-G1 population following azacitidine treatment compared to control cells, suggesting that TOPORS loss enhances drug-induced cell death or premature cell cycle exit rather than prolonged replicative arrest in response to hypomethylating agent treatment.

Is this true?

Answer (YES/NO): NO